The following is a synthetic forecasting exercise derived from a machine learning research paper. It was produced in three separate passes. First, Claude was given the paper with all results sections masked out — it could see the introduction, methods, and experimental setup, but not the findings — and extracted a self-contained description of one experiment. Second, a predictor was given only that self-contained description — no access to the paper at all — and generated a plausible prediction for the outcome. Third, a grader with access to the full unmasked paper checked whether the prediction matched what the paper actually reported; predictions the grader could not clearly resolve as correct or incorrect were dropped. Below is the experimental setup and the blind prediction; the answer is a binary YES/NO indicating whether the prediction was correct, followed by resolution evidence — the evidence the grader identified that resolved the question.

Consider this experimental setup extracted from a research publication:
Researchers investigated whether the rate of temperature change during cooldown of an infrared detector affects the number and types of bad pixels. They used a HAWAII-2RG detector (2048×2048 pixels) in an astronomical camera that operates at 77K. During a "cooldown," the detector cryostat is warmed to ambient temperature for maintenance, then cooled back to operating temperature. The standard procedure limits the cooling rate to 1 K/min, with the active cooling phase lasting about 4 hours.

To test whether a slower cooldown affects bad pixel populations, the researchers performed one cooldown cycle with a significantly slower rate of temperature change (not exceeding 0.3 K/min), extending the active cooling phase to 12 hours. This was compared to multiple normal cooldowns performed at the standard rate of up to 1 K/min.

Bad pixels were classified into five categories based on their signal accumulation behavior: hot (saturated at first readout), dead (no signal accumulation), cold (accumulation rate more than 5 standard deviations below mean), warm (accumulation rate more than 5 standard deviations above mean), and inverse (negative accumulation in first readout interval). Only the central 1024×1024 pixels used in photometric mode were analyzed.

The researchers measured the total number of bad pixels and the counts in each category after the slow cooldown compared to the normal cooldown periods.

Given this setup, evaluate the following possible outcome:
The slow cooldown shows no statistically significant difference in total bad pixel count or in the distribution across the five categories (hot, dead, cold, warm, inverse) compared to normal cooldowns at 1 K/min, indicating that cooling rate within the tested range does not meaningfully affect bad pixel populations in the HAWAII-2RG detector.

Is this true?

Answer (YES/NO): YES